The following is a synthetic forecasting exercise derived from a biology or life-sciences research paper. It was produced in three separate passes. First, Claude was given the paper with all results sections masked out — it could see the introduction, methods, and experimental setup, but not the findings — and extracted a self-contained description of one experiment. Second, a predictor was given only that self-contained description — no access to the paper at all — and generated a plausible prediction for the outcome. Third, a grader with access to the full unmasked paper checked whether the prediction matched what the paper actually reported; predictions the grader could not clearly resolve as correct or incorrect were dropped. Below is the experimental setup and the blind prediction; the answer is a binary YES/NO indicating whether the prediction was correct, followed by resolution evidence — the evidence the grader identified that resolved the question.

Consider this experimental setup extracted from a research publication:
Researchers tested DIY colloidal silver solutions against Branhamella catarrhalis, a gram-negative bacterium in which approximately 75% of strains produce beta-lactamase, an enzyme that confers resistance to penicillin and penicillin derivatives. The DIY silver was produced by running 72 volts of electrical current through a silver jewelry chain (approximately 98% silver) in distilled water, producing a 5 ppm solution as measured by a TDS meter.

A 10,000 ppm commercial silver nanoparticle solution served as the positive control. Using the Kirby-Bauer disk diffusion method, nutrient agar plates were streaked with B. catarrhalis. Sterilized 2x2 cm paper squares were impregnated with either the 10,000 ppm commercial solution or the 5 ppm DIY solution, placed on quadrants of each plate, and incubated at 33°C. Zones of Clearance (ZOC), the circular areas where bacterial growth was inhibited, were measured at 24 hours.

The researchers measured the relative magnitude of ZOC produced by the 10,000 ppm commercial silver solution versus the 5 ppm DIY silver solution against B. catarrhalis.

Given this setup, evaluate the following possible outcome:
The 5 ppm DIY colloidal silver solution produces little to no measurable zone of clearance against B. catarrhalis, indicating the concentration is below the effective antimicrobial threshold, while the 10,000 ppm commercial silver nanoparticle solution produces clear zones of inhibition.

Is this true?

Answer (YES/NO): NO